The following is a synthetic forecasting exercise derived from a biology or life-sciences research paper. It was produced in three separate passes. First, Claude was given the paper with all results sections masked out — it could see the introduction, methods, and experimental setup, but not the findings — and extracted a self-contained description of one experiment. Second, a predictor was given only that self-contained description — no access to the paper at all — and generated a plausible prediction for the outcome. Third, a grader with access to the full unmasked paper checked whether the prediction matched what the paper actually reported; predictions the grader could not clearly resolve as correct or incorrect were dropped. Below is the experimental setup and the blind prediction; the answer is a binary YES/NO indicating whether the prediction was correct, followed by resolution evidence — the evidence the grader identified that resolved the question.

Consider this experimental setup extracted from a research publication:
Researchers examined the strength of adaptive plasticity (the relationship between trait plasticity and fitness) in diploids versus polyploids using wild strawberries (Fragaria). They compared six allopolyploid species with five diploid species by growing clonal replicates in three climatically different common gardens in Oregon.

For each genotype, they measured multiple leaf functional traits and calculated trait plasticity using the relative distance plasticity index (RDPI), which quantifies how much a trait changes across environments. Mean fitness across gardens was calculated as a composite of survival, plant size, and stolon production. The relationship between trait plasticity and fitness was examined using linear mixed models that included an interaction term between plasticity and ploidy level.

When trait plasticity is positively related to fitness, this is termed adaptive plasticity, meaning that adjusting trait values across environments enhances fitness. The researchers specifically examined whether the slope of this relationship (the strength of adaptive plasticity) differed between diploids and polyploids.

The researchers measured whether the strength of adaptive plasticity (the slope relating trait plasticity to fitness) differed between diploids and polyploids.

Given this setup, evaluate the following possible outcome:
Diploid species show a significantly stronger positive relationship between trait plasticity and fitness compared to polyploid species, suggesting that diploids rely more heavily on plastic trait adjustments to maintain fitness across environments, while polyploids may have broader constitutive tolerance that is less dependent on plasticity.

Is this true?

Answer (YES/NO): NO